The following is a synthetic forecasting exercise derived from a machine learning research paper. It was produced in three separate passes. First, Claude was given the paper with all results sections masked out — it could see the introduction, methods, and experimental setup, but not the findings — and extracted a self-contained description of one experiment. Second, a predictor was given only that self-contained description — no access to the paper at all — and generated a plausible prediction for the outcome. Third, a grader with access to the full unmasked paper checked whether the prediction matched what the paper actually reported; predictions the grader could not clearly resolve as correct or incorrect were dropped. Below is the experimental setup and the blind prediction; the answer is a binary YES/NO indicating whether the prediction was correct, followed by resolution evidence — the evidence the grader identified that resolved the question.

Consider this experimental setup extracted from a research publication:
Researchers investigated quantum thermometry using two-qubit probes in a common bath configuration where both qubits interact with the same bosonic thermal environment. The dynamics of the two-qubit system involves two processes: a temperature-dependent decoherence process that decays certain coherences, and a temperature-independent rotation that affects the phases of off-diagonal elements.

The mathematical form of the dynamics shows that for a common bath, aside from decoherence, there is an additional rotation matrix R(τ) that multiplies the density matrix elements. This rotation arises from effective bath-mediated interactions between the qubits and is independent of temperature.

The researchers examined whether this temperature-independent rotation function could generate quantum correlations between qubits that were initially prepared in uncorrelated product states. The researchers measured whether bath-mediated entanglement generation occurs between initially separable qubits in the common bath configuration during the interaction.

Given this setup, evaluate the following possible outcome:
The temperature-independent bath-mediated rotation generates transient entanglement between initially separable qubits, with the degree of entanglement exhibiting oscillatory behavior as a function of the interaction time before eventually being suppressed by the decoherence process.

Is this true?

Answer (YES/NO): NO